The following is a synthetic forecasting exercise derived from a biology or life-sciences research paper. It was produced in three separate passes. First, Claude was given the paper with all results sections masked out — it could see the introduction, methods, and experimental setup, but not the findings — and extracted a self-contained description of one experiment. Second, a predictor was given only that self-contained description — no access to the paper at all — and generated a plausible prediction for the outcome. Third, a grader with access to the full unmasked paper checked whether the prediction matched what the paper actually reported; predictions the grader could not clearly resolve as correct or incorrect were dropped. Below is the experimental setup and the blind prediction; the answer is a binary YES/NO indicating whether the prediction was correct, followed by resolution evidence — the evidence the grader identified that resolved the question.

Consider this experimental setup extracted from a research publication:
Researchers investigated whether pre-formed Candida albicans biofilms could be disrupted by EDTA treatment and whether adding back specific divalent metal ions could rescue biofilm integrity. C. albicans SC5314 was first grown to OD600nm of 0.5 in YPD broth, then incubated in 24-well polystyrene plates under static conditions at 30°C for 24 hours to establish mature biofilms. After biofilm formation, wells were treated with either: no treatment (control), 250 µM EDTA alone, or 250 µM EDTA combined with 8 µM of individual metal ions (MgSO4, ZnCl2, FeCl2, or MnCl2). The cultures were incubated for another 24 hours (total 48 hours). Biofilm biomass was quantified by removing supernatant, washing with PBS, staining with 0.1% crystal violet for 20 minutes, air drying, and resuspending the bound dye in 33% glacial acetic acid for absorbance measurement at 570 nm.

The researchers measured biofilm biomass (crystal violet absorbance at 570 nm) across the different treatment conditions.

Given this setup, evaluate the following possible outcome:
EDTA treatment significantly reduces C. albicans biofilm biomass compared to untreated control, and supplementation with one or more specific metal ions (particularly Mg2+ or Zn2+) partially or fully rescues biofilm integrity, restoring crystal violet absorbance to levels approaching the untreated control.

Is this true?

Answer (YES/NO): YES